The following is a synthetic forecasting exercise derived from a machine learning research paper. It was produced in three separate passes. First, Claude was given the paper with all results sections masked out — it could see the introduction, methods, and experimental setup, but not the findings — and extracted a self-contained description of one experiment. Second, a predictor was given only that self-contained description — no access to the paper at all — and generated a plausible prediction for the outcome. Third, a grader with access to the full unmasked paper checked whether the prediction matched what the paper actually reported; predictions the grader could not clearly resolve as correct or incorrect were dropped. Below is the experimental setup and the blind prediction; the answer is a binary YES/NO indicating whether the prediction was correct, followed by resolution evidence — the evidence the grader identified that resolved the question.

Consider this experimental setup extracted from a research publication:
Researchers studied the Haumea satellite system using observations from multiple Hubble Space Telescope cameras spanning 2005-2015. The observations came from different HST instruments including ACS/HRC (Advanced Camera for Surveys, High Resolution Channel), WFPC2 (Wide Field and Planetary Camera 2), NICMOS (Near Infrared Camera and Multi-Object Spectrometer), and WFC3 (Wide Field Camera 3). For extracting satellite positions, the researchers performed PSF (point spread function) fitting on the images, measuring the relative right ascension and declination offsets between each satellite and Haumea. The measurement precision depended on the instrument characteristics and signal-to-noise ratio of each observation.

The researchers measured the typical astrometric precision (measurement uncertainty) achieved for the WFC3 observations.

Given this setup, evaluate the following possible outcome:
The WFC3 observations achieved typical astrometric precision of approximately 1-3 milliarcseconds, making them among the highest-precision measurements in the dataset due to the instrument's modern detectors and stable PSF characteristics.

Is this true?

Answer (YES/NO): YES